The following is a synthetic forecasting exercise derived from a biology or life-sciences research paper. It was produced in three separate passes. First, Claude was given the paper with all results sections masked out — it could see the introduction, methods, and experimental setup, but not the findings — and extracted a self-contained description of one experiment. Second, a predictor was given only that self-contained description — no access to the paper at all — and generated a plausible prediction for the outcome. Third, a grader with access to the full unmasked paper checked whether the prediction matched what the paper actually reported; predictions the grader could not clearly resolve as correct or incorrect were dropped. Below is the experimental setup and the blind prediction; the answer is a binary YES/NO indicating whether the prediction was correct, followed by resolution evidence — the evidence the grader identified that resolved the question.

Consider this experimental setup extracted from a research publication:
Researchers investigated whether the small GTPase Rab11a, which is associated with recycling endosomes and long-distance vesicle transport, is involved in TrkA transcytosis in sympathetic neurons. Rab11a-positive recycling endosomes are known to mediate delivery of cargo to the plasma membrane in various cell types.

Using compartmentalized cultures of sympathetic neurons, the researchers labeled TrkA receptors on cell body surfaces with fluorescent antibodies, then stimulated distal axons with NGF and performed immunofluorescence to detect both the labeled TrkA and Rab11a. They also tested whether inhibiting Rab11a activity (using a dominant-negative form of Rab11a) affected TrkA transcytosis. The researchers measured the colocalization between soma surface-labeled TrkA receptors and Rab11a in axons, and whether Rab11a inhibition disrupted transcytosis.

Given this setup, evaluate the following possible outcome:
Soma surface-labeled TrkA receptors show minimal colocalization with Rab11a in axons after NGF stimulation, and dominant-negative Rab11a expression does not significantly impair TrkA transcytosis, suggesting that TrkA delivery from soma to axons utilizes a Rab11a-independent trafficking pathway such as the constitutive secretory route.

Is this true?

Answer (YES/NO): NO